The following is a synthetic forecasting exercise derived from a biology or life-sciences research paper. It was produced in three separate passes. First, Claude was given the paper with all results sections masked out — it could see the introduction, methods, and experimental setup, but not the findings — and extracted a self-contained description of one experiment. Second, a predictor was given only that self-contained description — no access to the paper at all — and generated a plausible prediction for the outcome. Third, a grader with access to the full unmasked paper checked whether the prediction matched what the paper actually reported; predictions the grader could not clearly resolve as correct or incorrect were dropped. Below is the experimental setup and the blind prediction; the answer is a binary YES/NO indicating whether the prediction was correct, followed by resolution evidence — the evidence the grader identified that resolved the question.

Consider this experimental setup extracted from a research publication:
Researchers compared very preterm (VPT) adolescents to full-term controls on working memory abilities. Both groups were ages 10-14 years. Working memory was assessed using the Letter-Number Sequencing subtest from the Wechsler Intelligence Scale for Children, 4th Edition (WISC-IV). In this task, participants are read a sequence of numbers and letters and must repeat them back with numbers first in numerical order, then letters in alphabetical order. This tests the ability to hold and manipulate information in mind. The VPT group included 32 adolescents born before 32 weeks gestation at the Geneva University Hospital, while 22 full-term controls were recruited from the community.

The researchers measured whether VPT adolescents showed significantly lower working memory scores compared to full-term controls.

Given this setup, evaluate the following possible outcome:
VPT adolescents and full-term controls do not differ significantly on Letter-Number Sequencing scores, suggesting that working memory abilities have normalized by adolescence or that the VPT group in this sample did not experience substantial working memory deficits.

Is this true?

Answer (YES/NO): YES